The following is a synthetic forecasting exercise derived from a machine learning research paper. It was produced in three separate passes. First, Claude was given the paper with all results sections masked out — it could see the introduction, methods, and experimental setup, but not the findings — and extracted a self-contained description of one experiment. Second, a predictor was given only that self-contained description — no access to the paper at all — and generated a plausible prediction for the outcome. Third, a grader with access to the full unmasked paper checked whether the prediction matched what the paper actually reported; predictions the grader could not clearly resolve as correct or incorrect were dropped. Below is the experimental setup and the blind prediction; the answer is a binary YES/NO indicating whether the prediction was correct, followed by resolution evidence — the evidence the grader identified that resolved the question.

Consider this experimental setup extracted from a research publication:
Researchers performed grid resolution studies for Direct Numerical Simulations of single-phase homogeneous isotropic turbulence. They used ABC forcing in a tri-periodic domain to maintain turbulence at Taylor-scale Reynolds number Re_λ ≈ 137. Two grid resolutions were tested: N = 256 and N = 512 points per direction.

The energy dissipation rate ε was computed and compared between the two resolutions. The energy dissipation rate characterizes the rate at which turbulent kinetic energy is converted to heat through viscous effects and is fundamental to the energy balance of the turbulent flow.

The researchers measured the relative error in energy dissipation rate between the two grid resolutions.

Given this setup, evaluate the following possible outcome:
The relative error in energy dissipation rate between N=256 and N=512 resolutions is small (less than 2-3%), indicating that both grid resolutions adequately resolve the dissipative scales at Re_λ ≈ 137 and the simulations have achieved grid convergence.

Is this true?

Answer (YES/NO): NO